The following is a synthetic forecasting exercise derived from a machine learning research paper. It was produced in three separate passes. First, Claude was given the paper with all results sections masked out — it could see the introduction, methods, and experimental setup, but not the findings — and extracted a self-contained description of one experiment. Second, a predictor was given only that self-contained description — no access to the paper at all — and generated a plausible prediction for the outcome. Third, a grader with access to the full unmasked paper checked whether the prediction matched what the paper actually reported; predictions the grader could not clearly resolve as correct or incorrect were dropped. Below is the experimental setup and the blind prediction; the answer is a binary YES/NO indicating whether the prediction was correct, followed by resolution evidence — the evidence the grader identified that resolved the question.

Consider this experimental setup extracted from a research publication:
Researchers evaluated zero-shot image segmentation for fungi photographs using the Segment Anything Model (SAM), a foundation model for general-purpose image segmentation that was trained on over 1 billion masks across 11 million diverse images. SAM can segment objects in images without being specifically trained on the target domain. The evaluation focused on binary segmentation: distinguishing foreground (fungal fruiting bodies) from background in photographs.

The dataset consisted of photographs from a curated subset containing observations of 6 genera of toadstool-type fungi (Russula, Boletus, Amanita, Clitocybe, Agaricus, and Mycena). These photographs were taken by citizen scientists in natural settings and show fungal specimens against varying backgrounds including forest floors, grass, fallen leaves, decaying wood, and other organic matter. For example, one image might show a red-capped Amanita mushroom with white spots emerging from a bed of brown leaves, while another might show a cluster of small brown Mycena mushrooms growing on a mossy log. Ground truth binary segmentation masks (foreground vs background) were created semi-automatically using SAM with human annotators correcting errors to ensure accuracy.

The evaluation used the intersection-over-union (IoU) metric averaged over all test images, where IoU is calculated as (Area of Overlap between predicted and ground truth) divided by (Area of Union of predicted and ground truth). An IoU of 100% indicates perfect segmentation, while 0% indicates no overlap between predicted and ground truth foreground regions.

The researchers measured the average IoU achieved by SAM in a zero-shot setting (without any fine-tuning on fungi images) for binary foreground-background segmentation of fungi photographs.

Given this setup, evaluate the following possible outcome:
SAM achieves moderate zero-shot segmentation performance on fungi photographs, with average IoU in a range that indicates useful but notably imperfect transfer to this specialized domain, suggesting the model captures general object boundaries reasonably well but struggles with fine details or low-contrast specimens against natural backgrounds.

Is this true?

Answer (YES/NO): NO